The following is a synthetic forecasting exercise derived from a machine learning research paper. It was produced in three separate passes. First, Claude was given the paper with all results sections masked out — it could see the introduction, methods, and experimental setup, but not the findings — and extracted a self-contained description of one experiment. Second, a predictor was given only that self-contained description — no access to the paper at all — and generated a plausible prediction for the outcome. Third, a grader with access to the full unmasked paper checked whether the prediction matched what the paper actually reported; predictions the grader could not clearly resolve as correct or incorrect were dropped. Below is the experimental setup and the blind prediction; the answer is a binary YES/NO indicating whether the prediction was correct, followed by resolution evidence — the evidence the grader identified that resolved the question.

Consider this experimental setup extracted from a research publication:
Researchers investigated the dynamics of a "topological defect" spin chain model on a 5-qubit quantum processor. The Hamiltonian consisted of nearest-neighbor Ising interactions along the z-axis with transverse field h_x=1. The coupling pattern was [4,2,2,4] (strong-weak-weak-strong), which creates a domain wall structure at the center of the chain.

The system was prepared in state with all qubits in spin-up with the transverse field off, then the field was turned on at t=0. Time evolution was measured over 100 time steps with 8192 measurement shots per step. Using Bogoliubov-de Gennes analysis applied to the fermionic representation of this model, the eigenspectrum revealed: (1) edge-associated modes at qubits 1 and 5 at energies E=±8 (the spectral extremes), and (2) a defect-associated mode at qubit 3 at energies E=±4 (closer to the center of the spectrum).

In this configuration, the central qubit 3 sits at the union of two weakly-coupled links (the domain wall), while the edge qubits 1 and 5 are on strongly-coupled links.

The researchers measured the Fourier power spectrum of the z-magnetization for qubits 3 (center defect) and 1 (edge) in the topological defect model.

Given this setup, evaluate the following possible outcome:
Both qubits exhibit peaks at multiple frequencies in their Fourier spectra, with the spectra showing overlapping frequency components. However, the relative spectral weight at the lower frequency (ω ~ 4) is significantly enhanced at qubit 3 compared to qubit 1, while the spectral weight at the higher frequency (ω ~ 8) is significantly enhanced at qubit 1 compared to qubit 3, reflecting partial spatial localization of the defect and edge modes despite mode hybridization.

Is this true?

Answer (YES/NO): NO